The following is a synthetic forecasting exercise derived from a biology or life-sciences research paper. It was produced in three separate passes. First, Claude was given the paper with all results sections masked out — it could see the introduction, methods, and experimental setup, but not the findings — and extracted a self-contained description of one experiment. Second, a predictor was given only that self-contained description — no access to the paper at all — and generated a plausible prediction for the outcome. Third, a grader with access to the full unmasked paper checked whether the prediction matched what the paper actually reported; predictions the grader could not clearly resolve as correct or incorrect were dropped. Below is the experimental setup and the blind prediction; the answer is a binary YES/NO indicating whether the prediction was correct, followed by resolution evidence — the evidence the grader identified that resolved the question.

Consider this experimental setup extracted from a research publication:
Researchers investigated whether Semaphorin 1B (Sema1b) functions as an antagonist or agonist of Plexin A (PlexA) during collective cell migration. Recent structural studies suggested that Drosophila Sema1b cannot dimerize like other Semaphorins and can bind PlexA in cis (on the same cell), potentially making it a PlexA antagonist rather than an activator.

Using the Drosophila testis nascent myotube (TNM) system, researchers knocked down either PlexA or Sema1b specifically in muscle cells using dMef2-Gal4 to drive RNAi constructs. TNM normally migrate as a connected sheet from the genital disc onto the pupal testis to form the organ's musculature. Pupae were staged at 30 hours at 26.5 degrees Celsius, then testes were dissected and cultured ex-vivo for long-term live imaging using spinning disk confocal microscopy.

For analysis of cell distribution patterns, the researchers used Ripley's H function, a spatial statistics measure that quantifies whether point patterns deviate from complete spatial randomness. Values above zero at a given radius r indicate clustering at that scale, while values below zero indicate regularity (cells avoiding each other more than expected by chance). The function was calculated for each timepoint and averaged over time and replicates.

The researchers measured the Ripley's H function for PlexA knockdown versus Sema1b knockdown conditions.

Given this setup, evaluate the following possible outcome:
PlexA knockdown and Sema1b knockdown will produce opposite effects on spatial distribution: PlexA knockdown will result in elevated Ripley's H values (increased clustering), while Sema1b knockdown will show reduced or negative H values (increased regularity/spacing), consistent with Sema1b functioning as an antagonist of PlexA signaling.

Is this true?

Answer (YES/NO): NO